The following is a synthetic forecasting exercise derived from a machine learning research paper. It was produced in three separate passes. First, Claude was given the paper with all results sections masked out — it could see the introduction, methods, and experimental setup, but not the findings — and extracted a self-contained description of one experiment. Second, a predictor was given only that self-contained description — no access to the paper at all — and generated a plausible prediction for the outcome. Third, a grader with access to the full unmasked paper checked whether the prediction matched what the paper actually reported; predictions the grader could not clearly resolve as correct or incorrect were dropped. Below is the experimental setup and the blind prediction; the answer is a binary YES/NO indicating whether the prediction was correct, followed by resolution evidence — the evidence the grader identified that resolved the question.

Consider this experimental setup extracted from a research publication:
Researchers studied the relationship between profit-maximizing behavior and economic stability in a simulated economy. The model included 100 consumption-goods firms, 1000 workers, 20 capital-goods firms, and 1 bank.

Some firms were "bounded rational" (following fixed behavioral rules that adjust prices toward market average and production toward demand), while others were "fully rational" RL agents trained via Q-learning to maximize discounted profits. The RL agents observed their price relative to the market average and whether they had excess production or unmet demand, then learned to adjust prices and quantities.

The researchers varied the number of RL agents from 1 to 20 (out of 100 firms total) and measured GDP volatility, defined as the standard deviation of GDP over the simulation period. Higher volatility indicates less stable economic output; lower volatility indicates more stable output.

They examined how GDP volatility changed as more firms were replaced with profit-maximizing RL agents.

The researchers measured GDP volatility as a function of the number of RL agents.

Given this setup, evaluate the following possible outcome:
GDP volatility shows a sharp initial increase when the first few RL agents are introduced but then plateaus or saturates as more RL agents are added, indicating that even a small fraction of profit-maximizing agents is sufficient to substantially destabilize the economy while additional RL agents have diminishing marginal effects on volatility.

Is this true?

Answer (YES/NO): NO